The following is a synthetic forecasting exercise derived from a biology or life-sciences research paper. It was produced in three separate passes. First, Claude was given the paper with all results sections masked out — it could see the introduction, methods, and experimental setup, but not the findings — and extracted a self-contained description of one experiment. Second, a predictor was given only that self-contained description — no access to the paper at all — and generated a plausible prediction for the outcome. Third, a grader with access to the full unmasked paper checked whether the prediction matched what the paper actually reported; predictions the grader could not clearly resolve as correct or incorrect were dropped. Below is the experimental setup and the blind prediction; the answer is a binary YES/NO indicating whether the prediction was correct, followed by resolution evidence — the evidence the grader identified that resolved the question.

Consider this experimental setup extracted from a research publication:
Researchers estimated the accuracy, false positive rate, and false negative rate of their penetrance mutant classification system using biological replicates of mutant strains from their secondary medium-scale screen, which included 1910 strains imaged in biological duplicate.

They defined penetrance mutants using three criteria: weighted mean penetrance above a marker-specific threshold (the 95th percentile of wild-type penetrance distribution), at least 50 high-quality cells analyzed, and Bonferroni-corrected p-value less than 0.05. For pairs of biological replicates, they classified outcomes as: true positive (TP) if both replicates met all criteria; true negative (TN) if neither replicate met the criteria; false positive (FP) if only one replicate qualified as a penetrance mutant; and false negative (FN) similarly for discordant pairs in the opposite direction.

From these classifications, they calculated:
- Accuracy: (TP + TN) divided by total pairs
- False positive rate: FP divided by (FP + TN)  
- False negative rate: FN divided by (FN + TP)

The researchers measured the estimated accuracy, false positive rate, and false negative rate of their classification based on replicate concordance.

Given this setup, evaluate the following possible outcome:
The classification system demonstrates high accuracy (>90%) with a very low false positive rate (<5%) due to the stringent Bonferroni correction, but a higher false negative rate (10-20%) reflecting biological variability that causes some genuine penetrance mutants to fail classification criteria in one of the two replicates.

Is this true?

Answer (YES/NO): NO